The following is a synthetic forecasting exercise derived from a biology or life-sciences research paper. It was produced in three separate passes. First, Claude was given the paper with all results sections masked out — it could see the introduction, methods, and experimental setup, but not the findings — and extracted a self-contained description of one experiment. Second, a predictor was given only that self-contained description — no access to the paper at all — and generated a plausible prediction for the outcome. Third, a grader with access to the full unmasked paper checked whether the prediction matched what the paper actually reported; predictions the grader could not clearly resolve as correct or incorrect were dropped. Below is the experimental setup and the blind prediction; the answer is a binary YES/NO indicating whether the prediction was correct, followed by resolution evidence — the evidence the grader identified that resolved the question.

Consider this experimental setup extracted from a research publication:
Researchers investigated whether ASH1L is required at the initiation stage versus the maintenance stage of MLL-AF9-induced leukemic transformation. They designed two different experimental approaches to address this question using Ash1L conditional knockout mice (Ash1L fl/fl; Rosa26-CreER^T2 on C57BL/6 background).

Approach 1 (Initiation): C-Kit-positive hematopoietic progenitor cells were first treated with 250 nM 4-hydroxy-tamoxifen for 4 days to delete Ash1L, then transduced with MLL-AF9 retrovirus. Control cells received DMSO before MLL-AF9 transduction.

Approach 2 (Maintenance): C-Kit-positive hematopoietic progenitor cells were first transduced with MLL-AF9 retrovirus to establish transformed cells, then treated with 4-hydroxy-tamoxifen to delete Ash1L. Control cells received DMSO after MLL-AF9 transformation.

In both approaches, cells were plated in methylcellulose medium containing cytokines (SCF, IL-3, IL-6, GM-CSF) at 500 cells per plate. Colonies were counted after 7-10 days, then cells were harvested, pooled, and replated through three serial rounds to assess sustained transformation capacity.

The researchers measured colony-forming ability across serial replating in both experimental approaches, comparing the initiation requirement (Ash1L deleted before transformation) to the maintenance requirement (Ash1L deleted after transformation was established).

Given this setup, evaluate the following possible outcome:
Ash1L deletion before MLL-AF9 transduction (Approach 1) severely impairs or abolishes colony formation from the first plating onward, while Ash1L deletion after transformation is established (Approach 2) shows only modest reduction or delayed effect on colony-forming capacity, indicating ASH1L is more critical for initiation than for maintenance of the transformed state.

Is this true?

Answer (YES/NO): NO